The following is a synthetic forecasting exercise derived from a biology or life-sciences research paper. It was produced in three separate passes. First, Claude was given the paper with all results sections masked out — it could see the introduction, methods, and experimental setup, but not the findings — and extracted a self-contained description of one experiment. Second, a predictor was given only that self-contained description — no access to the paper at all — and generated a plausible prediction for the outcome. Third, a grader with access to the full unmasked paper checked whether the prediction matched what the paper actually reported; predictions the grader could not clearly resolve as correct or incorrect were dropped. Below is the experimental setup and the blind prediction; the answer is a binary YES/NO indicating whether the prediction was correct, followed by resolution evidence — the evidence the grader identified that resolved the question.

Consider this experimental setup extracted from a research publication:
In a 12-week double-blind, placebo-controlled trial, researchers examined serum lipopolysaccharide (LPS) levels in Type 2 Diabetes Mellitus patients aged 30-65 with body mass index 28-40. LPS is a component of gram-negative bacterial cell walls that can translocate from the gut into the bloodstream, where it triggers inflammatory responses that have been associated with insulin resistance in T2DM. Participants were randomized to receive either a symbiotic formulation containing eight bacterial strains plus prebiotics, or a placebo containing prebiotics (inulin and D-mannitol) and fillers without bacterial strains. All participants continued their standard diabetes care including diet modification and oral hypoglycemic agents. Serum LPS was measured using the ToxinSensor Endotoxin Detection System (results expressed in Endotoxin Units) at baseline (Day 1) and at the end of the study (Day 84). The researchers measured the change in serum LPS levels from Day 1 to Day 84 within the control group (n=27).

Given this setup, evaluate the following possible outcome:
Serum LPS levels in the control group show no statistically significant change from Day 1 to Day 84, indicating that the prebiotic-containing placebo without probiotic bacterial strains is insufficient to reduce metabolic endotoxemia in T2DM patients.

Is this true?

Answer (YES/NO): YES